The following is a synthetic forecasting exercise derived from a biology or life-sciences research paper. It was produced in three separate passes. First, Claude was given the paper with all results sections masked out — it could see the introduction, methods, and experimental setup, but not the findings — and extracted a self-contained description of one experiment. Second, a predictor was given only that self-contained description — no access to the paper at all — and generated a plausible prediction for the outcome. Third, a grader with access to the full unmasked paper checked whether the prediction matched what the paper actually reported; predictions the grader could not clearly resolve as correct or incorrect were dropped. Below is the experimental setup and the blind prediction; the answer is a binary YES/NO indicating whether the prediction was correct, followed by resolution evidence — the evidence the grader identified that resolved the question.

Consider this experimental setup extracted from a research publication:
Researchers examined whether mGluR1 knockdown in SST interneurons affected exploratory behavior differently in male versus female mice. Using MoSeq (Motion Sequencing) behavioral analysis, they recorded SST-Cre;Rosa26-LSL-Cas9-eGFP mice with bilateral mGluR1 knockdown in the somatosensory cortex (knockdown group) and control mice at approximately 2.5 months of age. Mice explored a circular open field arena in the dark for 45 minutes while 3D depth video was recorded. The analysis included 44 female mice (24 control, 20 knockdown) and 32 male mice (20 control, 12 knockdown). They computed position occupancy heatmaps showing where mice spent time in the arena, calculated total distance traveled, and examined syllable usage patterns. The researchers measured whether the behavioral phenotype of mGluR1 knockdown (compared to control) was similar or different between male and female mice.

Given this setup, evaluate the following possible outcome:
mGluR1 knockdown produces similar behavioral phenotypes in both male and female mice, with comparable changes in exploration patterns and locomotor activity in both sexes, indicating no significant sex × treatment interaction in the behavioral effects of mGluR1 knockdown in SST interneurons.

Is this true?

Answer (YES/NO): NO